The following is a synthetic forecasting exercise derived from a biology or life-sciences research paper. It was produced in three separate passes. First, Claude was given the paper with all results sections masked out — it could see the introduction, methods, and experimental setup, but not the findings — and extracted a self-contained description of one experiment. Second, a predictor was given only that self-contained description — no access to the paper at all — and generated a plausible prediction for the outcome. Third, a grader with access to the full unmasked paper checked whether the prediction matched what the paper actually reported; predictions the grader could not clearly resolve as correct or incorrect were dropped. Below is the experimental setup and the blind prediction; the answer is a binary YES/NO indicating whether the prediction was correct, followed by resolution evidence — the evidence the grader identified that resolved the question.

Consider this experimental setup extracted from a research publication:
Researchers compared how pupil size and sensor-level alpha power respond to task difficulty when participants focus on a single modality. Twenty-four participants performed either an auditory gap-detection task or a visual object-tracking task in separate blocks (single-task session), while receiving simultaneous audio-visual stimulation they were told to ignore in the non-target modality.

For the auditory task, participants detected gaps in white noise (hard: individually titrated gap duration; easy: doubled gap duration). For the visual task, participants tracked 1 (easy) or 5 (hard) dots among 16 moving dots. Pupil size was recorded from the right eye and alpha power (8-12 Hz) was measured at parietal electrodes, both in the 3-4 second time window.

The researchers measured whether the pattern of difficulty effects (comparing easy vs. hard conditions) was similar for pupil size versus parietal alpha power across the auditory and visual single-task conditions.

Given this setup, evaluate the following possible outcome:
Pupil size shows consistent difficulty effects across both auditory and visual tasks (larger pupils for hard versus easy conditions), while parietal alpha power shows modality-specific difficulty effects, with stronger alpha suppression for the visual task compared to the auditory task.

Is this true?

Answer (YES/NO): YES